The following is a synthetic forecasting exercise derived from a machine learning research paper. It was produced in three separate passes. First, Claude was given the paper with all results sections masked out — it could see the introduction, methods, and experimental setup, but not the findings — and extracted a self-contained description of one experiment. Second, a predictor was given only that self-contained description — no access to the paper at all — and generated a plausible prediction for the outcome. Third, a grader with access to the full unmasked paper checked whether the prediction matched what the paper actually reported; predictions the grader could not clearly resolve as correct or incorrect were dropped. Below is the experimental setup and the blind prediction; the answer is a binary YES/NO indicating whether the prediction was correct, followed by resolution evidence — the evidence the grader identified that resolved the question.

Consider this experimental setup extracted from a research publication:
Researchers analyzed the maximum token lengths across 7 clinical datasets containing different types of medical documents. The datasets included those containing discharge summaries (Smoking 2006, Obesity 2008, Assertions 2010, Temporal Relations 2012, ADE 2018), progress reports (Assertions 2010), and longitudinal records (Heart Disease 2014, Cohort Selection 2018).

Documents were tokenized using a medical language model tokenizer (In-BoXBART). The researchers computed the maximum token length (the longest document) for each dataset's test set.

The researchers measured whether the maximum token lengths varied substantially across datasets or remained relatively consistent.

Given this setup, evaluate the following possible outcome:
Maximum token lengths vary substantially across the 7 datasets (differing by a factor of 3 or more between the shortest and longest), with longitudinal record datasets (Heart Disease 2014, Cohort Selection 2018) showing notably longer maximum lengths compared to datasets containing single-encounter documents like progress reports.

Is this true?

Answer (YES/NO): NO